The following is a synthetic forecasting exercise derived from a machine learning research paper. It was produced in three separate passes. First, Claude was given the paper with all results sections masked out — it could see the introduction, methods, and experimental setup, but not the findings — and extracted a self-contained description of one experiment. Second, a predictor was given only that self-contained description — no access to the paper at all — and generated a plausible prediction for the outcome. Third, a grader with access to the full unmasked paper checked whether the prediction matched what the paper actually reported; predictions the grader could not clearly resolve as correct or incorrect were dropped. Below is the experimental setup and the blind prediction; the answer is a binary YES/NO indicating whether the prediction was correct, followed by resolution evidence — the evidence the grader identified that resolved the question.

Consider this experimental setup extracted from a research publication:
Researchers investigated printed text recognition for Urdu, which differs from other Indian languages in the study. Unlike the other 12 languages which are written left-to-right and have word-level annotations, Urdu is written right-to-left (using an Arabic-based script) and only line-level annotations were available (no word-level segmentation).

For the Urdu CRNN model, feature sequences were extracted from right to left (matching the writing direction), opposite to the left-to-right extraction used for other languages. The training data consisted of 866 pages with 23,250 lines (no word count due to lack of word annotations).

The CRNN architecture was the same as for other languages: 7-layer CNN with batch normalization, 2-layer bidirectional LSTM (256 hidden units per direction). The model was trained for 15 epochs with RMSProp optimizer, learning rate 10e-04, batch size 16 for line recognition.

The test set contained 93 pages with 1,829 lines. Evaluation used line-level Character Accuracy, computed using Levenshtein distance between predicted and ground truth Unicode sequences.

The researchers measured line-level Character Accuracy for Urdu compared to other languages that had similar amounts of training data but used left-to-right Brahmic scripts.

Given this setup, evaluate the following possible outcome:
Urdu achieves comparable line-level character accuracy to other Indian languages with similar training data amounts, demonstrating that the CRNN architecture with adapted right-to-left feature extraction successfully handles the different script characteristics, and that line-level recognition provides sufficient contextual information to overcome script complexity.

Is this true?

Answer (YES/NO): NO